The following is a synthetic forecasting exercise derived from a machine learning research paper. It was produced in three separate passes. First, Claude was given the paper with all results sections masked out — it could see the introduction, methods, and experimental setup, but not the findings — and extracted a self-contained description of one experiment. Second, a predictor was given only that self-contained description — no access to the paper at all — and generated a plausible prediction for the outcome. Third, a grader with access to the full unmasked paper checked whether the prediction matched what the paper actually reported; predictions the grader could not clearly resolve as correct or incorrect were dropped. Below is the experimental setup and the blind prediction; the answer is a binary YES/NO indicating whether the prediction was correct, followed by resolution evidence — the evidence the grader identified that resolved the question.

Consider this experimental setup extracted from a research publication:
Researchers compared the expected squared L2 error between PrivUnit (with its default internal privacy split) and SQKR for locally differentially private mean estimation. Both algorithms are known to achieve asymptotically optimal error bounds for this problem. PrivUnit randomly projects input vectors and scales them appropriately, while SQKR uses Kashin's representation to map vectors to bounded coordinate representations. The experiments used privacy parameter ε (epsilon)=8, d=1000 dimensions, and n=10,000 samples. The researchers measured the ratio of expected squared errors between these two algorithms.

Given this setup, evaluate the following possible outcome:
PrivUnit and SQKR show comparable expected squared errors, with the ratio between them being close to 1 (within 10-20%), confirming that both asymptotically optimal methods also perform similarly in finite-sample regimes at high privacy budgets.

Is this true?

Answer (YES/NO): NO